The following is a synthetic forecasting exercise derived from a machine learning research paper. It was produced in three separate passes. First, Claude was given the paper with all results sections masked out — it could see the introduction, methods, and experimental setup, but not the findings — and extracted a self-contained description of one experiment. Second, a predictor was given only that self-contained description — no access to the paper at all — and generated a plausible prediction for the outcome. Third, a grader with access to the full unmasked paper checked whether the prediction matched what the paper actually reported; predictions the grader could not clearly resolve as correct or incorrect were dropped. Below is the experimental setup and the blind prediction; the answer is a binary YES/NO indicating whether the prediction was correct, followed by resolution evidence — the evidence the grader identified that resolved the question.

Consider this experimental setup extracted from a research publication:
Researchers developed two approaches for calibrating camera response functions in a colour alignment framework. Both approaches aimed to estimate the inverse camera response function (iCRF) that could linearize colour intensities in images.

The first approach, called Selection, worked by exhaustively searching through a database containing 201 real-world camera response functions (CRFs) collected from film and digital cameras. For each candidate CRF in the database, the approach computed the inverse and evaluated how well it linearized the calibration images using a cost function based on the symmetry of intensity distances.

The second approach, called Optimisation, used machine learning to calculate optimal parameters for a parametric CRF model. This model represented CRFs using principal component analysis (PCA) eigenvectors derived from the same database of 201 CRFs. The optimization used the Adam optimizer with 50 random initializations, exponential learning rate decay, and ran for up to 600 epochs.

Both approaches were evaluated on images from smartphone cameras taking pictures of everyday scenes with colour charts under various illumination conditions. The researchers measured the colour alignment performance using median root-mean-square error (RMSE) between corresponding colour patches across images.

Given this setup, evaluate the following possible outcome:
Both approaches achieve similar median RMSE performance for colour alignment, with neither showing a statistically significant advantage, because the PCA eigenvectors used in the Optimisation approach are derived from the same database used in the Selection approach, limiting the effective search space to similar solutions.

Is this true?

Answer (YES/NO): NO